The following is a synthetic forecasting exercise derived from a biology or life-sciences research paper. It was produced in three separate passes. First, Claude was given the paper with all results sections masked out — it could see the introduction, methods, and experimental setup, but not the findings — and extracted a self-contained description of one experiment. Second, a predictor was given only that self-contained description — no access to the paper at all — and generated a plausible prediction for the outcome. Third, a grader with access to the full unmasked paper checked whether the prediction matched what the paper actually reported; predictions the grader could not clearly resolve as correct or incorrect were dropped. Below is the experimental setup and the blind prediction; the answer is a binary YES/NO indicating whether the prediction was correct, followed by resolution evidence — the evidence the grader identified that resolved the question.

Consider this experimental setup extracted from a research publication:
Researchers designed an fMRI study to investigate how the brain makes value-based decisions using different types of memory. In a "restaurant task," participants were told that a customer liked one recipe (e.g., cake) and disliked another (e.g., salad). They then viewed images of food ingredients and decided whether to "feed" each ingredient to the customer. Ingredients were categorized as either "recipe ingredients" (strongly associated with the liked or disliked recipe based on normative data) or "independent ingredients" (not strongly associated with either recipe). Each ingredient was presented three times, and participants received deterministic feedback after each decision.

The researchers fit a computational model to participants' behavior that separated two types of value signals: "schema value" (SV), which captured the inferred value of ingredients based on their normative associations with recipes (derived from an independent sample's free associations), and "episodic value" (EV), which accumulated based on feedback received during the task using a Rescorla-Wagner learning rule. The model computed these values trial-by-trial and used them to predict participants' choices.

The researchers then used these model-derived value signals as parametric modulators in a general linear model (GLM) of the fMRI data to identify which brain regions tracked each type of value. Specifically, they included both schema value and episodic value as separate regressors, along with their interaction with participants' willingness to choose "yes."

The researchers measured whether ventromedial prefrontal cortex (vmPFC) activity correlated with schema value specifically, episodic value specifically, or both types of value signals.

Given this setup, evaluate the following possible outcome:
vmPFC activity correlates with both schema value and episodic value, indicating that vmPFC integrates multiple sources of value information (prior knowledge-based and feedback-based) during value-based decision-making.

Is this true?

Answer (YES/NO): YES